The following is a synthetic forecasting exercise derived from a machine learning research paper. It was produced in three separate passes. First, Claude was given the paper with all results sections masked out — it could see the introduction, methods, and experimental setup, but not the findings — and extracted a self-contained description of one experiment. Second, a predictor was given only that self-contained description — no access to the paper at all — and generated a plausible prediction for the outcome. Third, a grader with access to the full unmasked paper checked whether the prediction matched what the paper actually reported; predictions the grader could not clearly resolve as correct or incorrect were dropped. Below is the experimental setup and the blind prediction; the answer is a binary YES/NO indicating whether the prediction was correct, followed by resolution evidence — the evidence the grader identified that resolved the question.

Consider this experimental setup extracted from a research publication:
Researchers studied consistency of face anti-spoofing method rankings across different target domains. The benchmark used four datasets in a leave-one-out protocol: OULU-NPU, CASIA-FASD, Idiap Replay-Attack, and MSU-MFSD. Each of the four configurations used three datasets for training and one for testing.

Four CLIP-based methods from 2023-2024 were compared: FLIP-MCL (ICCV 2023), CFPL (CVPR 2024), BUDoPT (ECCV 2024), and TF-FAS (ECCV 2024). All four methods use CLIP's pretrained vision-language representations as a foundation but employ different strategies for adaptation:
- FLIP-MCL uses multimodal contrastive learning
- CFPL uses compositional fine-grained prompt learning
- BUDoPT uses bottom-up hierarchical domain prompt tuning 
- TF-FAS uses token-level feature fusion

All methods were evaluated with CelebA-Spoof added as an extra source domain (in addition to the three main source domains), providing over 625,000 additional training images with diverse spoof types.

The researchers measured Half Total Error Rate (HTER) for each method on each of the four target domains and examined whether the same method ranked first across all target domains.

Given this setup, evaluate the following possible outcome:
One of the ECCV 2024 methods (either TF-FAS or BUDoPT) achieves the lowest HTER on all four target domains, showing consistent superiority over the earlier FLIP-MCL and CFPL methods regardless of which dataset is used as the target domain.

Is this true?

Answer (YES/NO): NO